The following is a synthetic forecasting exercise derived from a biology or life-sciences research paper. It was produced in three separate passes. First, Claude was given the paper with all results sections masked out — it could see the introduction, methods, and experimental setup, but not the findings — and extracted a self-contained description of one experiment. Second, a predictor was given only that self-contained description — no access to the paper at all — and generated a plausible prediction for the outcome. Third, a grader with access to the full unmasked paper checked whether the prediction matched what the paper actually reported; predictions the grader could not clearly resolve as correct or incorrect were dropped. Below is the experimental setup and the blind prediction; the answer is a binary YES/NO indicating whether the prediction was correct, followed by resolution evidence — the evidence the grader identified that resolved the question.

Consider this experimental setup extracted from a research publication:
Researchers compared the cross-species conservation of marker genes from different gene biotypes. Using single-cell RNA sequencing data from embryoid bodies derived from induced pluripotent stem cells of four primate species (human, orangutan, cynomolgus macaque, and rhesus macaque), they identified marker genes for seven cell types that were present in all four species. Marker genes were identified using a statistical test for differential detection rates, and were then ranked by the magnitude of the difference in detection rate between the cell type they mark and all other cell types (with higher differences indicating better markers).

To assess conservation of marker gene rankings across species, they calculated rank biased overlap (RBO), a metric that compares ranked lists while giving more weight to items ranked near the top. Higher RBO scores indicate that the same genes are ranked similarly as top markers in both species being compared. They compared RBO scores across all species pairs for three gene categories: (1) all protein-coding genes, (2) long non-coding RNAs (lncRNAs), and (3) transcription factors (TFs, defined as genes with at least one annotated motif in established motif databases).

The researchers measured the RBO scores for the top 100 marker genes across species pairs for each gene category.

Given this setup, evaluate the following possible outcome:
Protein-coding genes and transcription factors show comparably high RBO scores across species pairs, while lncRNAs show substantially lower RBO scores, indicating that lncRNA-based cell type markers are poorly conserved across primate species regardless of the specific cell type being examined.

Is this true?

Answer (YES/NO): NO